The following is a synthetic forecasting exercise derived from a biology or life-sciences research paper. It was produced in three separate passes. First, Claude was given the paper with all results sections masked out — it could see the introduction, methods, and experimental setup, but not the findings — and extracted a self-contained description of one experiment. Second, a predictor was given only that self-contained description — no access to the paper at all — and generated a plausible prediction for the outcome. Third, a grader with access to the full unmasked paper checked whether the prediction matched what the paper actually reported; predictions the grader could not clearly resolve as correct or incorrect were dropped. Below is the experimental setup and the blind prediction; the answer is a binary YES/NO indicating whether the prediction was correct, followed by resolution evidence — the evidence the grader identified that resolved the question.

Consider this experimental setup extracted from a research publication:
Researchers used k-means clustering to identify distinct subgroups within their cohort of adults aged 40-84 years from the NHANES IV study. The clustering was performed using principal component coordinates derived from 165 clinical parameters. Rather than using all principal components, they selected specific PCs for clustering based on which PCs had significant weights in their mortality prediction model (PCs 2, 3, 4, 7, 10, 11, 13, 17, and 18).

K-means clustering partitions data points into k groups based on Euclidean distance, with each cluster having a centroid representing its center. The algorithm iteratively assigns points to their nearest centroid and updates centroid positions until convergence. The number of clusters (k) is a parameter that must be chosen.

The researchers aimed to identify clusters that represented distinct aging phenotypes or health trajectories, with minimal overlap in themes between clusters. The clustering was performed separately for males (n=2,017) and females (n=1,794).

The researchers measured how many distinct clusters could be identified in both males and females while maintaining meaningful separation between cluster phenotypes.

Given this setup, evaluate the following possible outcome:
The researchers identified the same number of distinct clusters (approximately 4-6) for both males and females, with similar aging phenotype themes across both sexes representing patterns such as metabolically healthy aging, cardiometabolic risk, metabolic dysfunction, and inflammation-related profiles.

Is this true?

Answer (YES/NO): YES